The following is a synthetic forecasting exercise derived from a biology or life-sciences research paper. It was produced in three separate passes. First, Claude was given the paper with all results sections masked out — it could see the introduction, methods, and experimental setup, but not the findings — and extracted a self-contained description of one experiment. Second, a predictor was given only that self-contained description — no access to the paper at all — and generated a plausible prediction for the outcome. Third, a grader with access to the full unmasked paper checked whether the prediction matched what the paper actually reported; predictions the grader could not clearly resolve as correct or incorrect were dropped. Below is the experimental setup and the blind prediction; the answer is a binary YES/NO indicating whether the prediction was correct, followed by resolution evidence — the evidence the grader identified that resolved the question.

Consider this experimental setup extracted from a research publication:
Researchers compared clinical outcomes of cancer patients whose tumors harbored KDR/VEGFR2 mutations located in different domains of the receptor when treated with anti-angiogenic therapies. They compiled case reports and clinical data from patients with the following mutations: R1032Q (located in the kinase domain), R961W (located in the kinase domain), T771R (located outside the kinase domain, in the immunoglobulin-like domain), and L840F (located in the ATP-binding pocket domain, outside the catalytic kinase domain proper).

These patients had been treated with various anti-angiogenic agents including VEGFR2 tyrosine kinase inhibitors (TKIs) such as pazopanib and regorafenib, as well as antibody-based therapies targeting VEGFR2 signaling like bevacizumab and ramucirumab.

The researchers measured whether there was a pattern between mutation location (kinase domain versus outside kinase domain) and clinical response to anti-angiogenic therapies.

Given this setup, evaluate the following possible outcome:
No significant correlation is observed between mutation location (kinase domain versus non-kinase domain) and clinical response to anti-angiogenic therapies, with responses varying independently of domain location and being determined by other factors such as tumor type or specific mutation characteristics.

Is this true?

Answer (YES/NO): NO